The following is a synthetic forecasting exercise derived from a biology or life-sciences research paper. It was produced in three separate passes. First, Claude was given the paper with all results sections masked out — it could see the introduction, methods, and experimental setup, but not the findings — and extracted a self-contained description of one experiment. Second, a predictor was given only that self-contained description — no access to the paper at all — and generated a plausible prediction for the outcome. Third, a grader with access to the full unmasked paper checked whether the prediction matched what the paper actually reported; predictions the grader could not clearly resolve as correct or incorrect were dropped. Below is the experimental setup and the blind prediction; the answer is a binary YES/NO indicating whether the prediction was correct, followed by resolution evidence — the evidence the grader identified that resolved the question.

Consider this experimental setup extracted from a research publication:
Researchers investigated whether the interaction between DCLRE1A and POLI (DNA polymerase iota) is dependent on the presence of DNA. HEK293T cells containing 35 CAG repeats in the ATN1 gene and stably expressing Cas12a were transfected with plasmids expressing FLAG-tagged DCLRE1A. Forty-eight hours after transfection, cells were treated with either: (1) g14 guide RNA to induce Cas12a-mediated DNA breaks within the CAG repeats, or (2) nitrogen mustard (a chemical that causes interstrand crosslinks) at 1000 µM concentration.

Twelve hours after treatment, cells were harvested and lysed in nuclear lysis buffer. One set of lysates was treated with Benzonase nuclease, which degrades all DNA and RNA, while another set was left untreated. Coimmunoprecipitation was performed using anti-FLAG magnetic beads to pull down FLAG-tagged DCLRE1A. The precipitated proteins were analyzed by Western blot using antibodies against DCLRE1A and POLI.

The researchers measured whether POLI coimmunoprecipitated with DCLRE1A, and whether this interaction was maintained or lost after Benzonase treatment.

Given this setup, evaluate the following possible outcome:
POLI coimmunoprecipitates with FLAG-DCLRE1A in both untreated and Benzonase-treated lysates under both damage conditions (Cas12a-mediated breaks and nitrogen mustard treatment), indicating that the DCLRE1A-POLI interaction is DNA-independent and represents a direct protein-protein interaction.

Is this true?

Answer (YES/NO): NO